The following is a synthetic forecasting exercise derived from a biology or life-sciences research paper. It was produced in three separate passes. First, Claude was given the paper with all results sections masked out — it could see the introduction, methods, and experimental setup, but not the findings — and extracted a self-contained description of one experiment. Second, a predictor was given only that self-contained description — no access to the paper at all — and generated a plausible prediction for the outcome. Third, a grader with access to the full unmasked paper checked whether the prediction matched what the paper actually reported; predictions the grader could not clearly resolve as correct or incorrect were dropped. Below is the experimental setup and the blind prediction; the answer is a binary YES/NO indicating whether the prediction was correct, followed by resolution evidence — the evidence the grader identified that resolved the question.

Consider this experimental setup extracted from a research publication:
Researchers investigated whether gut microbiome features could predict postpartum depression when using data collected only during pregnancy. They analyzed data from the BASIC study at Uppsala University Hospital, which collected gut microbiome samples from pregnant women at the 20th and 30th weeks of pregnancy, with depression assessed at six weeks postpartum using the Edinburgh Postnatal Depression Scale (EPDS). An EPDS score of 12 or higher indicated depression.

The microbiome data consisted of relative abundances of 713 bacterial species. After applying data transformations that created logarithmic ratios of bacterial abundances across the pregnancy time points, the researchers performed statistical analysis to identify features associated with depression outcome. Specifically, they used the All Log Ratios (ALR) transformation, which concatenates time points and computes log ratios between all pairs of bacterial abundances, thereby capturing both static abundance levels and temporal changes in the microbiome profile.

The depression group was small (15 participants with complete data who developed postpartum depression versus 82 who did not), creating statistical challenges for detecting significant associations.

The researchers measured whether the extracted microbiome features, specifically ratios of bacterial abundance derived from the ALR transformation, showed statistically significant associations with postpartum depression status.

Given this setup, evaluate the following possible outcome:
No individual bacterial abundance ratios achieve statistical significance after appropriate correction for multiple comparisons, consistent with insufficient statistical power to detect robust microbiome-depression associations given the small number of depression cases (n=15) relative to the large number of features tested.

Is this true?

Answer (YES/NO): NO